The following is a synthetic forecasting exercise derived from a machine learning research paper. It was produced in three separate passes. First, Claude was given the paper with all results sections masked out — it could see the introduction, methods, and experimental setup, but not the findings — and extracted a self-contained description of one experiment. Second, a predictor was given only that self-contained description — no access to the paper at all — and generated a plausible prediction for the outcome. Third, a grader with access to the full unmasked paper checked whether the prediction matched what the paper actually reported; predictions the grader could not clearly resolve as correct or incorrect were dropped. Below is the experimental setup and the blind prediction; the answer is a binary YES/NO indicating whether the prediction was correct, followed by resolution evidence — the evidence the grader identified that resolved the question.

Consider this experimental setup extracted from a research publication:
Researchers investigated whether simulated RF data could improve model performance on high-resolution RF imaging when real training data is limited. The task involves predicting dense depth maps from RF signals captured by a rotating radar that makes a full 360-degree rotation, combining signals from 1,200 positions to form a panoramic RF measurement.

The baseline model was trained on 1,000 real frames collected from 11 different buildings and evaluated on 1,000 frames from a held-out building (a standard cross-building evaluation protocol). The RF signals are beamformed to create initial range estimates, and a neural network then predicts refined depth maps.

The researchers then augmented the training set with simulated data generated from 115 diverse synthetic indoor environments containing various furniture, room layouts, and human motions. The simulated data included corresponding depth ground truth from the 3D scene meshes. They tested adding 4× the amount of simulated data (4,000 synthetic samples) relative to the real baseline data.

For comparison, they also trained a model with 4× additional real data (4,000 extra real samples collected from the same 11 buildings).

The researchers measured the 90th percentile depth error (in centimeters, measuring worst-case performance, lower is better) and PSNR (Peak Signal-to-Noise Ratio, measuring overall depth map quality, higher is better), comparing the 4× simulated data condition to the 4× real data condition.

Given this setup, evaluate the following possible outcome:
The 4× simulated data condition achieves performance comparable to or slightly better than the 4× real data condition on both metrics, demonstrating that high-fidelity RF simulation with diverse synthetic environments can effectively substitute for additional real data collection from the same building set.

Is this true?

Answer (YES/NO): NO